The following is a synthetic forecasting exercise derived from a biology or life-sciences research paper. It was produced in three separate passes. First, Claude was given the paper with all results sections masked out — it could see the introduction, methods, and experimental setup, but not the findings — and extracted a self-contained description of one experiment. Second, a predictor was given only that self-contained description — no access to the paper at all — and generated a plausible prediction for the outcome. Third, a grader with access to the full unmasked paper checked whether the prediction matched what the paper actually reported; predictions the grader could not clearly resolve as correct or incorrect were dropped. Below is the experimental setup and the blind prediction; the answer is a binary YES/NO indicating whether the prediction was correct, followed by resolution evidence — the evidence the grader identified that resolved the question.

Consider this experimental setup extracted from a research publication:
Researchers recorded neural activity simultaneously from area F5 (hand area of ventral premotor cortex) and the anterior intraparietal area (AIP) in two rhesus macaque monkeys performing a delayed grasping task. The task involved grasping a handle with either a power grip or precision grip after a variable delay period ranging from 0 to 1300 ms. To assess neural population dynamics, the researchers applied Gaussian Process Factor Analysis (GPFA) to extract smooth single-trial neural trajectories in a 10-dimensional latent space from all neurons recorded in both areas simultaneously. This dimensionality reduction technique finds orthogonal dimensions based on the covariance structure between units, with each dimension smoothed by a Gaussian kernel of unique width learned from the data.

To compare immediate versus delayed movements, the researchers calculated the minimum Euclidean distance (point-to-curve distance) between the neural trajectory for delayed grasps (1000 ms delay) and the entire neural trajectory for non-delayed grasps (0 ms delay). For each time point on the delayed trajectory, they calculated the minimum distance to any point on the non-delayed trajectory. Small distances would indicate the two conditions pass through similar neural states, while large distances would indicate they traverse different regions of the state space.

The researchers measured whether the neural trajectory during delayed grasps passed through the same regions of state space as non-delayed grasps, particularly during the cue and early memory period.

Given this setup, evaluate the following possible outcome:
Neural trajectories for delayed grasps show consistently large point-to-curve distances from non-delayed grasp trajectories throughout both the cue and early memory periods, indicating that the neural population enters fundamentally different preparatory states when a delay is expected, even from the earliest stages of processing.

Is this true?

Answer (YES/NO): NO